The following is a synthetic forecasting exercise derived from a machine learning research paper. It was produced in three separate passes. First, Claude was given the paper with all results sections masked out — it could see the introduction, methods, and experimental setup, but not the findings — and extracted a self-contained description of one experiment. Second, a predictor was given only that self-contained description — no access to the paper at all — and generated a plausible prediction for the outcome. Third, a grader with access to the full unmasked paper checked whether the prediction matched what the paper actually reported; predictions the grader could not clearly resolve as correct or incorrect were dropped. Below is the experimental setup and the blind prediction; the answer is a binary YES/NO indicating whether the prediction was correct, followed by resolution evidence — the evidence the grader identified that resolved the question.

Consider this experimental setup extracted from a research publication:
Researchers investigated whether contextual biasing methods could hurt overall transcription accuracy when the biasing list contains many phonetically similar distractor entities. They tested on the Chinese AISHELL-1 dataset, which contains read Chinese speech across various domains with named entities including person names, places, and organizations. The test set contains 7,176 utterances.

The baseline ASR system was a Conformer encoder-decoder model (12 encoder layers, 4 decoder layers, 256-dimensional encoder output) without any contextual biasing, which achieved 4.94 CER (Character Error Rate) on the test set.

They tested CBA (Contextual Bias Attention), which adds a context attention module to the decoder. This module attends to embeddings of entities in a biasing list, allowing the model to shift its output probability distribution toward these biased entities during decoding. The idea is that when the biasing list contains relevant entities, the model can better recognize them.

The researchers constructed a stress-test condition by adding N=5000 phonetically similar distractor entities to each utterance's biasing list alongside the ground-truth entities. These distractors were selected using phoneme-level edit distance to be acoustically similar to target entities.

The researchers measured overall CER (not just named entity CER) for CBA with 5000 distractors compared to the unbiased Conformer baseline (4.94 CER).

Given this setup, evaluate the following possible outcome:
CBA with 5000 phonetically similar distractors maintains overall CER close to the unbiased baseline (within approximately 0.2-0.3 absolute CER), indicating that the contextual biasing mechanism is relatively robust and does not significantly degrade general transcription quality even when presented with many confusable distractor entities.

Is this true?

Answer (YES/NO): YES